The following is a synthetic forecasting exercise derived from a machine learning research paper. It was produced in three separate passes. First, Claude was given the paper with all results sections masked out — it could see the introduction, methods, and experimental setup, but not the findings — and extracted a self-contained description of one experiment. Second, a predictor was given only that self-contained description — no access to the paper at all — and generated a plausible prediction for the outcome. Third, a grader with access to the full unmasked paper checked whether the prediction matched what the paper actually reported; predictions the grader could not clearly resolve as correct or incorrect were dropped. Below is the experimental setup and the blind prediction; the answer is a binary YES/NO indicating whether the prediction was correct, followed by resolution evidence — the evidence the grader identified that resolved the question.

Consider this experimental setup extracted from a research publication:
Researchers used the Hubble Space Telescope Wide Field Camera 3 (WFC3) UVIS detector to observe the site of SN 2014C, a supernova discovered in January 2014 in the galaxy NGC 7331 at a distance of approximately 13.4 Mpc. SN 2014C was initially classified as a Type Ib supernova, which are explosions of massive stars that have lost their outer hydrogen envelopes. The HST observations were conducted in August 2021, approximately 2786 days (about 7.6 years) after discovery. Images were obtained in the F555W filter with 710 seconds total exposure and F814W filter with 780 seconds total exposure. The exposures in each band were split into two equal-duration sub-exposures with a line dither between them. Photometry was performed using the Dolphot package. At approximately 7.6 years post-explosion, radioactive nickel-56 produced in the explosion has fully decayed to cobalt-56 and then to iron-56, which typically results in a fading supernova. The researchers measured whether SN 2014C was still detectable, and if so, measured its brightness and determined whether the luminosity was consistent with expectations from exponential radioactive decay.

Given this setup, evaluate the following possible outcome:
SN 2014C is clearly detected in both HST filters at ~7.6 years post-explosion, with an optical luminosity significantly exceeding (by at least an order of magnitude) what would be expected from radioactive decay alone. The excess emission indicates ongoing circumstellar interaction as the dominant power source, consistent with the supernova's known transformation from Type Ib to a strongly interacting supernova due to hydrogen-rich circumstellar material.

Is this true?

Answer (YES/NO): YES